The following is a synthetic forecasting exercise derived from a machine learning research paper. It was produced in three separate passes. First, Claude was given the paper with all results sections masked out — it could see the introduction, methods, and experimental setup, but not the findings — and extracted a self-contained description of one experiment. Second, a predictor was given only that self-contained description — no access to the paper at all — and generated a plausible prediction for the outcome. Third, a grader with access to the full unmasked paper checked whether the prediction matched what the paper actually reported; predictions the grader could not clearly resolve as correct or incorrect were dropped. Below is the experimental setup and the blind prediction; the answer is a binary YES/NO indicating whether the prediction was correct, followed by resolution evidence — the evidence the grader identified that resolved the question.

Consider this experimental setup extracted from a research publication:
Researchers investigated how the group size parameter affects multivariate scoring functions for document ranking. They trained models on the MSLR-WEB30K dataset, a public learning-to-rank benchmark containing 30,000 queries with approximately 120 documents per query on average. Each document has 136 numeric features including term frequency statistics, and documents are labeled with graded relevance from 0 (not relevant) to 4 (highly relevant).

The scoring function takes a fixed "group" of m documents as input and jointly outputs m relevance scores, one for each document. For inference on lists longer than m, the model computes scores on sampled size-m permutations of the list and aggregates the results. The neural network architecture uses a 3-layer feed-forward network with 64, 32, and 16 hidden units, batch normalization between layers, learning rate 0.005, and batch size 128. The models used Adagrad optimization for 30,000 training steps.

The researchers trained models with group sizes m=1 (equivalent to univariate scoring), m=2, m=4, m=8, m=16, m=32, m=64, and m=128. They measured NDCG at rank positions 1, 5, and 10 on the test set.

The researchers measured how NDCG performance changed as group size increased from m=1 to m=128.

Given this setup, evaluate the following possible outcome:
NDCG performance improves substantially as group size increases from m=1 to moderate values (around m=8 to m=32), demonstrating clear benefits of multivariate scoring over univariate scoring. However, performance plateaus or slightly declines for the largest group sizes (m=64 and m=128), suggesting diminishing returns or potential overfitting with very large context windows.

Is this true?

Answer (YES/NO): NO